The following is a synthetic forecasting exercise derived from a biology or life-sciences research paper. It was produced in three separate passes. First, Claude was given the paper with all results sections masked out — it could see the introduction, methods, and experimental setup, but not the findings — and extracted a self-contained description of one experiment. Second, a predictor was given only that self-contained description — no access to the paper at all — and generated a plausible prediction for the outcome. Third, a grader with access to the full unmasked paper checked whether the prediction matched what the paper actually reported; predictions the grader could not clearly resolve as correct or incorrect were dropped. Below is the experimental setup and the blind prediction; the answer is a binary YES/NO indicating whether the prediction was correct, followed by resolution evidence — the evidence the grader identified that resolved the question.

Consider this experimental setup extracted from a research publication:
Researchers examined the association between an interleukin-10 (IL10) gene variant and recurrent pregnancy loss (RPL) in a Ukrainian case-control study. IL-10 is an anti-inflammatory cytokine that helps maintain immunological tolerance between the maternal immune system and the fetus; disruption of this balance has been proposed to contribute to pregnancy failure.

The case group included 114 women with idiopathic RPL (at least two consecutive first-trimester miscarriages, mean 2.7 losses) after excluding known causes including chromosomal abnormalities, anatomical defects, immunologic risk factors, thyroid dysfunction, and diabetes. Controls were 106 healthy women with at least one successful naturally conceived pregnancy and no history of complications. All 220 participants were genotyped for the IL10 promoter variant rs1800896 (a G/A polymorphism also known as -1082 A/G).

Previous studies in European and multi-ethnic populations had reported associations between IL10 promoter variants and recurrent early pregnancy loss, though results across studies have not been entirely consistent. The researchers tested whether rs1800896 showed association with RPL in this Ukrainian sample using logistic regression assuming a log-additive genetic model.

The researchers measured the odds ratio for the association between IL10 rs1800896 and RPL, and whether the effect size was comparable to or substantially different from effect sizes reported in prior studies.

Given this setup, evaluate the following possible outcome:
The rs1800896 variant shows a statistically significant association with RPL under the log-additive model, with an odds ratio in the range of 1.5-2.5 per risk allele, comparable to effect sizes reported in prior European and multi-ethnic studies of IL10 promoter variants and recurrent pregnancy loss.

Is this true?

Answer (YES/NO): YES